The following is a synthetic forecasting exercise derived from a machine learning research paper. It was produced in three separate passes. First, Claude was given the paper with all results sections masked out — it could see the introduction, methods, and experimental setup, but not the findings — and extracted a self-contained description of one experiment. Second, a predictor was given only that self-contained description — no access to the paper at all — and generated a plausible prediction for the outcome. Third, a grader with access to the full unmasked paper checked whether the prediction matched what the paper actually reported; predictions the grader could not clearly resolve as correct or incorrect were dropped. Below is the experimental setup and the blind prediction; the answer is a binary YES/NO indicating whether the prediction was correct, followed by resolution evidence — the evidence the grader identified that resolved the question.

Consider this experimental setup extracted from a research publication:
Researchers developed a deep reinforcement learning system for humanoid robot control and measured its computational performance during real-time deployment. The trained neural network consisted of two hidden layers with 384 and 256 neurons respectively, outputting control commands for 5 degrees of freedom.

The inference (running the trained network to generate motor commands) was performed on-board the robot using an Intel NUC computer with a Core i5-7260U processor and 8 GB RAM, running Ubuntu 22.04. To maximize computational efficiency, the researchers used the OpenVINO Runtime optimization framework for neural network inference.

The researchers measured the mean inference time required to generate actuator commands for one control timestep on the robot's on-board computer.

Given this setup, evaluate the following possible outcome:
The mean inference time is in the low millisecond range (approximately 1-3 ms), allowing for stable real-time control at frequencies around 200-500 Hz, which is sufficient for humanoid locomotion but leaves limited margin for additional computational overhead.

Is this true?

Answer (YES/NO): NO